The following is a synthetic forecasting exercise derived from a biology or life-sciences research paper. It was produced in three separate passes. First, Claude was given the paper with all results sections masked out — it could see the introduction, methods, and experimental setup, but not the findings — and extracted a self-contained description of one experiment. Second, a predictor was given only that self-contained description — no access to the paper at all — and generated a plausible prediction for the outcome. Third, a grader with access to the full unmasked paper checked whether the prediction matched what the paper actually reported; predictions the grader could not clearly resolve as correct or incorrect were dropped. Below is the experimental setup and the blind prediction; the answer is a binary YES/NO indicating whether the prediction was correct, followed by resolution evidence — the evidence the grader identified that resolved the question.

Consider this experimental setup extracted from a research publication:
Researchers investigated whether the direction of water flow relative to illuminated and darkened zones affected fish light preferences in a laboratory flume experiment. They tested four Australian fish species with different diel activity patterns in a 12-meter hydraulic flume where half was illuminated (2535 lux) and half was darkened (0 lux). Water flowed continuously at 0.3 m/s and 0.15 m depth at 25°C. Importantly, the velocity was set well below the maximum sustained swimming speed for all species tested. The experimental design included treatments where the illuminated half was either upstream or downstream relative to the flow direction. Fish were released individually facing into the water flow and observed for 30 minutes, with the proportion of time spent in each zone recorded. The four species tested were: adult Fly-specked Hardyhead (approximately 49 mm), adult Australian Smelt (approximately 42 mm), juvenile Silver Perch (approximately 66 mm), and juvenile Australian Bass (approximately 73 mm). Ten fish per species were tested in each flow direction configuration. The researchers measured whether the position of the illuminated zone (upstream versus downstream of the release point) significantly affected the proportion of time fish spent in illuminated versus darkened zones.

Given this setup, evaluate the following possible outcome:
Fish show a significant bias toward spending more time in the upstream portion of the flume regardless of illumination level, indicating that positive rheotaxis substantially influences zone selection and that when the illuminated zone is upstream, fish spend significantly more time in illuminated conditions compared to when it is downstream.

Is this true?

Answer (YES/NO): NO